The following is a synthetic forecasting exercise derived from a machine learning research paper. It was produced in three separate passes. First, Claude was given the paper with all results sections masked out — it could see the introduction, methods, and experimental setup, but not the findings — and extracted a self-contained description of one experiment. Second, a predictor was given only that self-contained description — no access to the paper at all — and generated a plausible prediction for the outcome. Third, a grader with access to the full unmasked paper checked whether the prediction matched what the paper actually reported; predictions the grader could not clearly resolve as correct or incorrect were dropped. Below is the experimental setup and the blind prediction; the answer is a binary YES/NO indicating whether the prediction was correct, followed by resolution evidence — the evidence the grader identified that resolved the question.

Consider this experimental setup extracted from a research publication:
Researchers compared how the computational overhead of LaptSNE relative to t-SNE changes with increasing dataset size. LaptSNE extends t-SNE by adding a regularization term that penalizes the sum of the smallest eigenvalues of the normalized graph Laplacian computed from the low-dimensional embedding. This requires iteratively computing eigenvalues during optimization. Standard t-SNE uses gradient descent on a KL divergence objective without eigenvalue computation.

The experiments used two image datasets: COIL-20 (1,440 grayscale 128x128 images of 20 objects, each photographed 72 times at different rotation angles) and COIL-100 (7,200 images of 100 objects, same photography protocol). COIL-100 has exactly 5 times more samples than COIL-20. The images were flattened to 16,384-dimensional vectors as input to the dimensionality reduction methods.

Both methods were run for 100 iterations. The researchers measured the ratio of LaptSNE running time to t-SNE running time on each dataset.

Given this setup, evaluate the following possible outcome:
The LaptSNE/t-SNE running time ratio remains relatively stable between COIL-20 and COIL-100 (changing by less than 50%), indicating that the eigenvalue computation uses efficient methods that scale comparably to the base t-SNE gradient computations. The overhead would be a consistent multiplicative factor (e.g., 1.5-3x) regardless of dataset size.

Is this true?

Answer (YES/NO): NO